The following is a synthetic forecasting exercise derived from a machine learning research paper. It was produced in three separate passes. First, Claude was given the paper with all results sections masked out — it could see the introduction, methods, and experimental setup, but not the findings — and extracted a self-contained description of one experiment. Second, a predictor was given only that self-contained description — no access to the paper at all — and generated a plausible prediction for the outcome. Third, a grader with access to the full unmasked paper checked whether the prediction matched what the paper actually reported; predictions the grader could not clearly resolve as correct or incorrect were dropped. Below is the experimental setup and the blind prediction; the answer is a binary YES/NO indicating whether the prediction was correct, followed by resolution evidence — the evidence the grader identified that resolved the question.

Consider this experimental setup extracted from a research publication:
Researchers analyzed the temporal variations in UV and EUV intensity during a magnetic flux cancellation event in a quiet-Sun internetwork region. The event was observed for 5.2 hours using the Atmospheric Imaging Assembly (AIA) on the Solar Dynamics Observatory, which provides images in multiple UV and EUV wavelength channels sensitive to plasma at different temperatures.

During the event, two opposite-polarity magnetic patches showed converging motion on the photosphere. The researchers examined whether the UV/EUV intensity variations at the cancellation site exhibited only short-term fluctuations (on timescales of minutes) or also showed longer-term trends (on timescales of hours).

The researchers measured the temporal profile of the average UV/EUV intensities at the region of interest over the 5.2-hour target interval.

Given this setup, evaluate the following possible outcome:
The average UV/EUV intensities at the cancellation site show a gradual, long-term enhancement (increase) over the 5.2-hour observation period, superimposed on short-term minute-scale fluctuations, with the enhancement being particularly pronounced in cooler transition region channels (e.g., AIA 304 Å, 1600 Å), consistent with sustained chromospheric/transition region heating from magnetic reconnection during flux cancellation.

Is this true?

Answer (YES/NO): NO